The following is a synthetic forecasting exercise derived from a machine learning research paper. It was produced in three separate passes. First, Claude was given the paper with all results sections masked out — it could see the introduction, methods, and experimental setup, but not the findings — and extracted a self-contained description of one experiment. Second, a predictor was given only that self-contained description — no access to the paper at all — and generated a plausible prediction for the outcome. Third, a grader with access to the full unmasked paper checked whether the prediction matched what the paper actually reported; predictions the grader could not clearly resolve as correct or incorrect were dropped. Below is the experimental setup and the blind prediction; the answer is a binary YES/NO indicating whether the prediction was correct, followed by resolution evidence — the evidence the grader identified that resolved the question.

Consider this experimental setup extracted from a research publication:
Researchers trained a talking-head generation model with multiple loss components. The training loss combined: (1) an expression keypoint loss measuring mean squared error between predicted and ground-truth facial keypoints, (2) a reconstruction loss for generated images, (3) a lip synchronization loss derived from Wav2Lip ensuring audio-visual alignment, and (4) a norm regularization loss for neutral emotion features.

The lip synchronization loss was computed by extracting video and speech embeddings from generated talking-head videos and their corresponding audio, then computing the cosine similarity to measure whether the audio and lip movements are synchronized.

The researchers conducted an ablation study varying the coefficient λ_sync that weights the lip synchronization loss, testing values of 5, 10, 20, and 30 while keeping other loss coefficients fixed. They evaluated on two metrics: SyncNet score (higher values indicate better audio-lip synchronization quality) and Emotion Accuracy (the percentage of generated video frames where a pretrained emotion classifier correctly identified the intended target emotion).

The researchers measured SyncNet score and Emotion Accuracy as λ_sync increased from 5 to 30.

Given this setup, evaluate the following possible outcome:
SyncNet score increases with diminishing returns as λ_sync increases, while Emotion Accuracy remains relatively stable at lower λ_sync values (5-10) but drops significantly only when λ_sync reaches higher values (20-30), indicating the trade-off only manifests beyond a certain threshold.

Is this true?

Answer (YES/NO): NO